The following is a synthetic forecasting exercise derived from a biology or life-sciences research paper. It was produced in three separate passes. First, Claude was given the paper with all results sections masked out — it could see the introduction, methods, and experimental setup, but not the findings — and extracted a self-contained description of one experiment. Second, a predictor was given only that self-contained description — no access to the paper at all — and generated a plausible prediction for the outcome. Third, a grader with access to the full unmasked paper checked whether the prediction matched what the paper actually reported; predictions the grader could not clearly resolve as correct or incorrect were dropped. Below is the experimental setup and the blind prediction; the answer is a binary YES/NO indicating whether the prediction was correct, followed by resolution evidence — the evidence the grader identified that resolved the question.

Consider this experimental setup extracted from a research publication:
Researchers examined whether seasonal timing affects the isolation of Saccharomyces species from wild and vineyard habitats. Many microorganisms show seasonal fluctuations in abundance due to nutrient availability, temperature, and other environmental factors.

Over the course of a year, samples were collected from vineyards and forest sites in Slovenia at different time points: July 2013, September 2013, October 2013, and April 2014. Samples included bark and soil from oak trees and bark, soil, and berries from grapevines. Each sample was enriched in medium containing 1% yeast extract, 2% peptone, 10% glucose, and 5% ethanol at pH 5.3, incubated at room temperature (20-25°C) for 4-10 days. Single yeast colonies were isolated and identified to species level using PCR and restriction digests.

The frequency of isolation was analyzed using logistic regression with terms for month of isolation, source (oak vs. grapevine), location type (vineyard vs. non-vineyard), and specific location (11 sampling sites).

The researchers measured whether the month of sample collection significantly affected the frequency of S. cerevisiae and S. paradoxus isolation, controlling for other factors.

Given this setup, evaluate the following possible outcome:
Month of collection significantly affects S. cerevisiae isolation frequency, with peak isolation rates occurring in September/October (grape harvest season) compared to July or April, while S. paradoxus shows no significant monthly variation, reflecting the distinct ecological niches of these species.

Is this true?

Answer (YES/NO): NO